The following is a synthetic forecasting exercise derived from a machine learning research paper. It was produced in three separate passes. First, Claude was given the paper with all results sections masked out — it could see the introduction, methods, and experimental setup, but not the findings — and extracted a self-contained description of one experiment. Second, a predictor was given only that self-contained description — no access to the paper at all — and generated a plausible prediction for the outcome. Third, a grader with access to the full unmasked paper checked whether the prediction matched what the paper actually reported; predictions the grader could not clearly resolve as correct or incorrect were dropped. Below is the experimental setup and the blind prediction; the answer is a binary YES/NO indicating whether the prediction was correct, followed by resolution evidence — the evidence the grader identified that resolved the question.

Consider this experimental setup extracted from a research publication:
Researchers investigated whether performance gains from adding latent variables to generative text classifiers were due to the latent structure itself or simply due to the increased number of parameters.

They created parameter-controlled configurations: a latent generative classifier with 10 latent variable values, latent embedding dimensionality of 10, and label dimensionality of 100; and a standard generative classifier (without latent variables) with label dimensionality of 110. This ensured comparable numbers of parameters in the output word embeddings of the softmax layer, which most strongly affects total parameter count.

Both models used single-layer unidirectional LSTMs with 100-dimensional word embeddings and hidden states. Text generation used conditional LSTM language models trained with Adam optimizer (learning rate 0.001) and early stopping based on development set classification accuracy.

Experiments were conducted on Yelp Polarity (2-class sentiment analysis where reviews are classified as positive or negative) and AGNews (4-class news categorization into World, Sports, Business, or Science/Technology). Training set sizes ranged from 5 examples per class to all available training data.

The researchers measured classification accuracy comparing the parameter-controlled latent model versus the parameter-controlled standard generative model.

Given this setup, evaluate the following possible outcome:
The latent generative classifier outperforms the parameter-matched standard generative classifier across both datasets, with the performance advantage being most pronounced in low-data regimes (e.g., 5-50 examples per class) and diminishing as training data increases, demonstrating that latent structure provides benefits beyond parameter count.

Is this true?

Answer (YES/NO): YES